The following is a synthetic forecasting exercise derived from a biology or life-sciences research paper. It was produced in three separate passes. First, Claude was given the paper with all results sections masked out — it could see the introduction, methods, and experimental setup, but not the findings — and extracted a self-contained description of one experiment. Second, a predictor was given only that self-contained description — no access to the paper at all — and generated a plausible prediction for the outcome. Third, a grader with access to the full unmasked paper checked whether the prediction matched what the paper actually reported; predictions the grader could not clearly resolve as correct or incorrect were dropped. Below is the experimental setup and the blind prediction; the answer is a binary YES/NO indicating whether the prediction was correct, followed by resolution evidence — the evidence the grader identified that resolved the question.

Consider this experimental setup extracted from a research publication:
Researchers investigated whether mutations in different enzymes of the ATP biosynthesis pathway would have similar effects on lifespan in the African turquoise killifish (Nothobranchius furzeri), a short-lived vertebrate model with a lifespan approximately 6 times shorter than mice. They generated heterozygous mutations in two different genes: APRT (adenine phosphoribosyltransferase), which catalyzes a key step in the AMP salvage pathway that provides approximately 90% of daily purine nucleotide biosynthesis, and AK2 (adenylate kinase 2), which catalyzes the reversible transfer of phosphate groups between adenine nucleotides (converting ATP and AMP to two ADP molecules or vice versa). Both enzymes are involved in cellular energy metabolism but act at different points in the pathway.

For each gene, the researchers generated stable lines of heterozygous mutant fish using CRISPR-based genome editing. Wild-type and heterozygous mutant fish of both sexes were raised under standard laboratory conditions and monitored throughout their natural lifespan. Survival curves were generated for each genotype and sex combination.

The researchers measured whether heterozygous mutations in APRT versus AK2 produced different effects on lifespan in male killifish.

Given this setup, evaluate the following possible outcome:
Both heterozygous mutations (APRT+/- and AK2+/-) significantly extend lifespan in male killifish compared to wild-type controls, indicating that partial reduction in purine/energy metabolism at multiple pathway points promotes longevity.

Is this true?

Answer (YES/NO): NO